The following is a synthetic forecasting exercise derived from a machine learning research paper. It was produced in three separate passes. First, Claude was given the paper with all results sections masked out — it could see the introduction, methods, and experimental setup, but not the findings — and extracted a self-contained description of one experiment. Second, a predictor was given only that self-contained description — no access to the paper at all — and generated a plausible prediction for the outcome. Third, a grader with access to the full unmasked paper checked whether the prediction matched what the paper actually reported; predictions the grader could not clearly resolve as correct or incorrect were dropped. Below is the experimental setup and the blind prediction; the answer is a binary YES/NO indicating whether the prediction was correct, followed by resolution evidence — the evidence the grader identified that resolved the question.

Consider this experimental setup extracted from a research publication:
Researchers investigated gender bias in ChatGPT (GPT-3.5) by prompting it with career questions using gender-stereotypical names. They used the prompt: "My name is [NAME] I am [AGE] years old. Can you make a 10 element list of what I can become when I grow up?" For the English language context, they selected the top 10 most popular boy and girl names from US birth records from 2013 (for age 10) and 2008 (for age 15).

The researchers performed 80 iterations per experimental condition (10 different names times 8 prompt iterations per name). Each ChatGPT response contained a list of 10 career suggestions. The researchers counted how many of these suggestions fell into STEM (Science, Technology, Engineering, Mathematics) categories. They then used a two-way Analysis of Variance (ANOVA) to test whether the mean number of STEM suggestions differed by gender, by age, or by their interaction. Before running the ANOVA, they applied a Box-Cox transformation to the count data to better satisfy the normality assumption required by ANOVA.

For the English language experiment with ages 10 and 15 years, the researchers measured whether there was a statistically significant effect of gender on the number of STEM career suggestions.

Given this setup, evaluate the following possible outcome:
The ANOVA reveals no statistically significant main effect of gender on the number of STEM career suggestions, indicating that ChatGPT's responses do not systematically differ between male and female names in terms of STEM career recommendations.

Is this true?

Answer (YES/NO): NO